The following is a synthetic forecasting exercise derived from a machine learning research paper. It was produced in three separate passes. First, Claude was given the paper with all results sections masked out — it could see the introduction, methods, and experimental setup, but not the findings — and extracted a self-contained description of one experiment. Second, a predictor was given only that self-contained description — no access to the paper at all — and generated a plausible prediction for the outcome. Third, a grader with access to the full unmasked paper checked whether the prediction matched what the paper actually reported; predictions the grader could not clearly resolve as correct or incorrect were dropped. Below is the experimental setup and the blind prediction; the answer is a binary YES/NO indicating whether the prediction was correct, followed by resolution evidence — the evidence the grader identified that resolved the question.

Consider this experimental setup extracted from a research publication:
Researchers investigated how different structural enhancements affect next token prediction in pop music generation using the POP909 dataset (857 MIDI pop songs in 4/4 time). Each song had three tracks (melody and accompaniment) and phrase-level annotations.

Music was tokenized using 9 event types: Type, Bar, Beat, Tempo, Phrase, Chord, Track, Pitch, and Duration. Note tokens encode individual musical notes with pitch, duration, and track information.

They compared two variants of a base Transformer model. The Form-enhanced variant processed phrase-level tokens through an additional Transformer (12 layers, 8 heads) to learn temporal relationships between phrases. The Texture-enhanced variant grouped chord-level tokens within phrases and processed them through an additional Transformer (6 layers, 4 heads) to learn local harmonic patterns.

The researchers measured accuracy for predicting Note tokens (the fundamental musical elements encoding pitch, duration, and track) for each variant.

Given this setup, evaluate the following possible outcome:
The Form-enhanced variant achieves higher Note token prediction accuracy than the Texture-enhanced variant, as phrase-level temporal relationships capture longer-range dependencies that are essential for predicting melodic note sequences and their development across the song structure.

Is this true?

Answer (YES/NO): NO